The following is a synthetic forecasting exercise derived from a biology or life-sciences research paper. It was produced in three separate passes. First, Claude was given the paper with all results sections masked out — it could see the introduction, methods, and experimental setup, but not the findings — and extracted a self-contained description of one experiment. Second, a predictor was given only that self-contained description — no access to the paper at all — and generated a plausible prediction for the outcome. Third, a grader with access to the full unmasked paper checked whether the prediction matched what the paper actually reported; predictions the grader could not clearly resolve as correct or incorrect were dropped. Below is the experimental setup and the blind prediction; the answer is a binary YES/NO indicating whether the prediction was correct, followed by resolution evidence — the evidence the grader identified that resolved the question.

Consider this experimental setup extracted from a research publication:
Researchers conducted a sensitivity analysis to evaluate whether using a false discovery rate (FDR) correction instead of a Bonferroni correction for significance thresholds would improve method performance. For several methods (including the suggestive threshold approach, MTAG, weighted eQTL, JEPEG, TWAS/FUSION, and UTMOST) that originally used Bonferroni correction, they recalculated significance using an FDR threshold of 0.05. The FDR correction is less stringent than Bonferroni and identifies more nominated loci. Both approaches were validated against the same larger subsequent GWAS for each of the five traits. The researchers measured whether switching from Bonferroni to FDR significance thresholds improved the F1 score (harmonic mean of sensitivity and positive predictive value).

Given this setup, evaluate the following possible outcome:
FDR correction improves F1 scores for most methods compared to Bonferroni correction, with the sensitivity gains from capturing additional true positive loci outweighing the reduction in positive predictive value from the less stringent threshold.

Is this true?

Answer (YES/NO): NO